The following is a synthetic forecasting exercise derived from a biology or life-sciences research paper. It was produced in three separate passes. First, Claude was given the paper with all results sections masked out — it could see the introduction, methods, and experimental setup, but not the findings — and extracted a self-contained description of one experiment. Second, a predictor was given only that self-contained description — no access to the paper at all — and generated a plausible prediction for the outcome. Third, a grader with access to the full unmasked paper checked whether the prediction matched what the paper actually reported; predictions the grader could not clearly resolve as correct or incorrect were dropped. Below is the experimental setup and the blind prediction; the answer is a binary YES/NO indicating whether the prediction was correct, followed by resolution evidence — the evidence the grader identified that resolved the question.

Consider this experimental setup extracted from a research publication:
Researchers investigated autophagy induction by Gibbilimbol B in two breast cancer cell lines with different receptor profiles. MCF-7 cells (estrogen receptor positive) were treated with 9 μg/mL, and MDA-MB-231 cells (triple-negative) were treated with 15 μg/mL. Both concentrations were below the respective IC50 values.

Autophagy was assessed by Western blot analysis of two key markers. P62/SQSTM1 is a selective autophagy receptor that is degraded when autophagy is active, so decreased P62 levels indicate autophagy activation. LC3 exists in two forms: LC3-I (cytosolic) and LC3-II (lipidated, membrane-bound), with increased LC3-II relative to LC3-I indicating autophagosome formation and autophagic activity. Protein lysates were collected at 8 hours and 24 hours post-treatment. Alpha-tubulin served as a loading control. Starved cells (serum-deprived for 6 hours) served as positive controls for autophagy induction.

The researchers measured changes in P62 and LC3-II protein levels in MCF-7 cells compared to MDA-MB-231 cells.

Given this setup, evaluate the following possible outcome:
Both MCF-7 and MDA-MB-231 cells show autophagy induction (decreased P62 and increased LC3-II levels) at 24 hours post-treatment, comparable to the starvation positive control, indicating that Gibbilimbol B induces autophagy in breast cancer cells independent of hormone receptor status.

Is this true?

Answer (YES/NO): NO